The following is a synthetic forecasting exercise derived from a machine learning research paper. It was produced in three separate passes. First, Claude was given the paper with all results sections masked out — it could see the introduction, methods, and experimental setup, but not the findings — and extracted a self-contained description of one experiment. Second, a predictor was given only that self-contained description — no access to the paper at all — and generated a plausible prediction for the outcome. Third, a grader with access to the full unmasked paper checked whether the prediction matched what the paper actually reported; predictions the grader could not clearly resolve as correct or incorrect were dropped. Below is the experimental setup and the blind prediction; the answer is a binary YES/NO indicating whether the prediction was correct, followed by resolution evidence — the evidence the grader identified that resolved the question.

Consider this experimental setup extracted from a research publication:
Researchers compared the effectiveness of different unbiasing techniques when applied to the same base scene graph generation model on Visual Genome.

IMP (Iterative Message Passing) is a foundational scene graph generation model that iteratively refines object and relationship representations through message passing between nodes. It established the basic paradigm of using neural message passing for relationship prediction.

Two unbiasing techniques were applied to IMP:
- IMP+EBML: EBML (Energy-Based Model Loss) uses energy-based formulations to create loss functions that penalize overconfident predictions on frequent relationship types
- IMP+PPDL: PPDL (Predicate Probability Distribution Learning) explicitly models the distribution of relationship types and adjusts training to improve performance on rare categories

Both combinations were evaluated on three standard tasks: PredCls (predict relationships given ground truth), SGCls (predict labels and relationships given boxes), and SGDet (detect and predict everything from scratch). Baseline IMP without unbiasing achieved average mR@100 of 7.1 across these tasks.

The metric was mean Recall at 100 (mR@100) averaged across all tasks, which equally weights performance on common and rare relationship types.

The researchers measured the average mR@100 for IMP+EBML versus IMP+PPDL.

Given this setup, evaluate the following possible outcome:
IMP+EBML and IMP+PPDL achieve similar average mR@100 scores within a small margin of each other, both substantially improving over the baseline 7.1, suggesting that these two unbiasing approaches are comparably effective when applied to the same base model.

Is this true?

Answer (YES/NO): NO